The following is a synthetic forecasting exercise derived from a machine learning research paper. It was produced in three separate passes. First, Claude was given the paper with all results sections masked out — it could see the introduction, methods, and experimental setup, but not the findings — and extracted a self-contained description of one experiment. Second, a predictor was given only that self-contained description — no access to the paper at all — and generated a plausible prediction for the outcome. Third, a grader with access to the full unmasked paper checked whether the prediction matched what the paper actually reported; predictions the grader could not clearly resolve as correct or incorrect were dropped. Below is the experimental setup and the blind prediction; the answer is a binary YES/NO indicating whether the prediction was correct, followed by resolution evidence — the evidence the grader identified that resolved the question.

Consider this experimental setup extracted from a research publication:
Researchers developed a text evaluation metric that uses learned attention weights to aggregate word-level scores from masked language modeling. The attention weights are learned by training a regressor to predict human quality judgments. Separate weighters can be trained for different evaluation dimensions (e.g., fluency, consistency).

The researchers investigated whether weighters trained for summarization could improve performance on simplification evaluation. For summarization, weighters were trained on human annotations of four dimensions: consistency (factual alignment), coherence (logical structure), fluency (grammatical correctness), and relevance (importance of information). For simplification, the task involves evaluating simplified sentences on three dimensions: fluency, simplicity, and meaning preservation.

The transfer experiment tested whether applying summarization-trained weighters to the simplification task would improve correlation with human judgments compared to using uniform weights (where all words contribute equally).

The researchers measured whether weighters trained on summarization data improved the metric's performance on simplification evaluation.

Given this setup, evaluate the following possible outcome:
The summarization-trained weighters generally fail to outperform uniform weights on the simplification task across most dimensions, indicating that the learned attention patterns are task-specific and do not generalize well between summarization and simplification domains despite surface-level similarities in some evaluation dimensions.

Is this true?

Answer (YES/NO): NO